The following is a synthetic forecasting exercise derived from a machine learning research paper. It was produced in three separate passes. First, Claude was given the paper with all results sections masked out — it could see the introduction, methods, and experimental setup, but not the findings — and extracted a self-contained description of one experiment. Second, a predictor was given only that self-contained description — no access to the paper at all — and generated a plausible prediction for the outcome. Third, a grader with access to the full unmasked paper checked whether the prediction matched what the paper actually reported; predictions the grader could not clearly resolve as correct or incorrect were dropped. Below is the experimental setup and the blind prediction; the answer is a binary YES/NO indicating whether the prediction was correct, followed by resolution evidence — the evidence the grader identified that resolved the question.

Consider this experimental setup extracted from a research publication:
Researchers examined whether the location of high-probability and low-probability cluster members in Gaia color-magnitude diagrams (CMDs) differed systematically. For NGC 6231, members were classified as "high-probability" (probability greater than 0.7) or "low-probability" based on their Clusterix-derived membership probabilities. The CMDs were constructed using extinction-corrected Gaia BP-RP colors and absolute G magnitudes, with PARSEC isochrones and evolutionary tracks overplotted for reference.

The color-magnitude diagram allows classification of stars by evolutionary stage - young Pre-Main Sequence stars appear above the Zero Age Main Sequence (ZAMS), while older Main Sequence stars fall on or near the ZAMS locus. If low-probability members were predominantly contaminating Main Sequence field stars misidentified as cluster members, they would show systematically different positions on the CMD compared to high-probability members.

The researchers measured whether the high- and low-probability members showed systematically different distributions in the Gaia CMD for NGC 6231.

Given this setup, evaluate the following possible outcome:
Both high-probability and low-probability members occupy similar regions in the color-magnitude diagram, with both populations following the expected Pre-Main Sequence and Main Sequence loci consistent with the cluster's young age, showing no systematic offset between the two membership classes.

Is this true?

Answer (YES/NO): YES